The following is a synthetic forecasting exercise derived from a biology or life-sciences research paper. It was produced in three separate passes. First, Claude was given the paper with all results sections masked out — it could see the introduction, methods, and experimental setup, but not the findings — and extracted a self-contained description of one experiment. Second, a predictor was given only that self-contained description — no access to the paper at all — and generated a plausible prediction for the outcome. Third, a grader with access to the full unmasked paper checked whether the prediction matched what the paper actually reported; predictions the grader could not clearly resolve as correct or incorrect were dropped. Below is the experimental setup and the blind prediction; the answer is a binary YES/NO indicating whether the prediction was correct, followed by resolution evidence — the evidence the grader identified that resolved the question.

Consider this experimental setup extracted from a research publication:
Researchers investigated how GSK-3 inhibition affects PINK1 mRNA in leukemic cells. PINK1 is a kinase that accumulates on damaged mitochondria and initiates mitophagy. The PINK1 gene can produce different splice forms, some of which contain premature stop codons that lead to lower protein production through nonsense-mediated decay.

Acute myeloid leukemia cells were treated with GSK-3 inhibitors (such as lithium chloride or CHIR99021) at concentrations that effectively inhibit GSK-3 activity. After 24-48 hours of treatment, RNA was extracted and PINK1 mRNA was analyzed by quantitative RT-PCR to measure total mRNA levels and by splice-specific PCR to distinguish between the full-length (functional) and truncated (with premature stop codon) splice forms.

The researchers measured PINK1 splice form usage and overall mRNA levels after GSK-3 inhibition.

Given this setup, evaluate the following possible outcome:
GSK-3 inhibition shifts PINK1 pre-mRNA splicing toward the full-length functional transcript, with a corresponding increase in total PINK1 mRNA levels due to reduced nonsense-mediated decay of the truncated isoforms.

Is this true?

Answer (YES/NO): NO